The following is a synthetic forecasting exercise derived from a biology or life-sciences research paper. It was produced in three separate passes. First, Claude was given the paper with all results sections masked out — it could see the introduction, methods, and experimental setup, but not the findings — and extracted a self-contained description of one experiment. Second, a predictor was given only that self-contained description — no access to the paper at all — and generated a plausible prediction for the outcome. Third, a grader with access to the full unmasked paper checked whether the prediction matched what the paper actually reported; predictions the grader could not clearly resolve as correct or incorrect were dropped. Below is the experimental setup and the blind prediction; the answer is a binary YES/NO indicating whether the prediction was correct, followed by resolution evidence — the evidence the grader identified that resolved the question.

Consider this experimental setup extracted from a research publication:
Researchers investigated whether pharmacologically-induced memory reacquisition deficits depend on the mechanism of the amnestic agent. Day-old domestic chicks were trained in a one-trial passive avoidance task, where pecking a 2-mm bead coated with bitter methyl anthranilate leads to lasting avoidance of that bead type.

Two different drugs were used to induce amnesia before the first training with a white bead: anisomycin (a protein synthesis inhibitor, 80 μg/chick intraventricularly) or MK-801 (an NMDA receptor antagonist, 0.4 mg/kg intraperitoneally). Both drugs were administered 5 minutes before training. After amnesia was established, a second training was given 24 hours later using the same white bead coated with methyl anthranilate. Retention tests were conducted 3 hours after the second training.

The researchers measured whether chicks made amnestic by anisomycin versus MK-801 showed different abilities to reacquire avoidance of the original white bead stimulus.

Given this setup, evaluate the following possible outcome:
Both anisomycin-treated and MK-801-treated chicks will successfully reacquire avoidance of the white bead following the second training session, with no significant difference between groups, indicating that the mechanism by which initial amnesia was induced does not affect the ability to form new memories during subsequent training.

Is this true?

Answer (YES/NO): NO